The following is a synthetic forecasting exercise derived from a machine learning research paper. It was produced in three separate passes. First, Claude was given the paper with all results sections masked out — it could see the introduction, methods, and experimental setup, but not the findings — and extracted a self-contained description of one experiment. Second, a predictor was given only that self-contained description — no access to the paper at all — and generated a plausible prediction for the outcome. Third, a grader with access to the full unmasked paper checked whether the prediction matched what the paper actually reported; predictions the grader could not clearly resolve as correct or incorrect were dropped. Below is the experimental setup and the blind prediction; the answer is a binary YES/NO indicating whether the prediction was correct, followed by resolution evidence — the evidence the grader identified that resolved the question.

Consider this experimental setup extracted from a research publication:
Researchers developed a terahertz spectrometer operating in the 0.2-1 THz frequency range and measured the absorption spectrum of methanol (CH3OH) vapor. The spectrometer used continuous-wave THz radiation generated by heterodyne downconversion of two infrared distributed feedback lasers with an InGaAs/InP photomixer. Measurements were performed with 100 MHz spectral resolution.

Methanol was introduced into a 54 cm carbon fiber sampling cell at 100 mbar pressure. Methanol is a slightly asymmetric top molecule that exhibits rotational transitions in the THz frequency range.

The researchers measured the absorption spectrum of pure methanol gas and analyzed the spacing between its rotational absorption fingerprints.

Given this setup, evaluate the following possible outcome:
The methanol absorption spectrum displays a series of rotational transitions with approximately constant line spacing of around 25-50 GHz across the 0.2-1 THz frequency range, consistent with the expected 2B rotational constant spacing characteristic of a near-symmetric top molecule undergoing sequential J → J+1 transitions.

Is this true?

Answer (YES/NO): YES